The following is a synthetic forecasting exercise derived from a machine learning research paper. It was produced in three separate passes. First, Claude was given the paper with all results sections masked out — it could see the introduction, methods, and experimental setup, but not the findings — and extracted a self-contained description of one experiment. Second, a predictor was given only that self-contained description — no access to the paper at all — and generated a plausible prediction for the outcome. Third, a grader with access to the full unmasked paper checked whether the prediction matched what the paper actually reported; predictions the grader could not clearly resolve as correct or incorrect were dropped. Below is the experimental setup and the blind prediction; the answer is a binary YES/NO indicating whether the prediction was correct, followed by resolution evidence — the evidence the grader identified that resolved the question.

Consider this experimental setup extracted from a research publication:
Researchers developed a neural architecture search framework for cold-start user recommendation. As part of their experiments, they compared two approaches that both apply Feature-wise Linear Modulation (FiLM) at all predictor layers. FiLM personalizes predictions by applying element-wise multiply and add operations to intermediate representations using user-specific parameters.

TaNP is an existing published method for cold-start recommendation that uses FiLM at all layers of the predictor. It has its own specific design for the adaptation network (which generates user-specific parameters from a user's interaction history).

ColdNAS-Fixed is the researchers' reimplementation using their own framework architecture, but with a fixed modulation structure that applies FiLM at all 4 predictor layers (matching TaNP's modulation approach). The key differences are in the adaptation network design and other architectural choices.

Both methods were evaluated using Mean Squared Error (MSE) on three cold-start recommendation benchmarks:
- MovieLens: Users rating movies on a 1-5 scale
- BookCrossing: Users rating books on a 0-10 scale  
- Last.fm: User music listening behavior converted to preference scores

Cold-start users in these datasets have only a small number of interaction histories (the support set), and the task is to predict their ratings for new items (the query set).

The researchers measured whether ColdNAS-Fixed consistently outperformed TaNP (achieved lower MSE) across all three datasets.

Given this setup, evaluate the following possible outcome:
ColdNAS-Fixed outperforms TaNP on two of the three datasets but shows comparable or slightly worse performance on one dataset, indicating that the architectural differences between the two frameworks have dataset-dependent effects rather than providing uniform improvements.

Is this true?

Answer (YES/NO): NO